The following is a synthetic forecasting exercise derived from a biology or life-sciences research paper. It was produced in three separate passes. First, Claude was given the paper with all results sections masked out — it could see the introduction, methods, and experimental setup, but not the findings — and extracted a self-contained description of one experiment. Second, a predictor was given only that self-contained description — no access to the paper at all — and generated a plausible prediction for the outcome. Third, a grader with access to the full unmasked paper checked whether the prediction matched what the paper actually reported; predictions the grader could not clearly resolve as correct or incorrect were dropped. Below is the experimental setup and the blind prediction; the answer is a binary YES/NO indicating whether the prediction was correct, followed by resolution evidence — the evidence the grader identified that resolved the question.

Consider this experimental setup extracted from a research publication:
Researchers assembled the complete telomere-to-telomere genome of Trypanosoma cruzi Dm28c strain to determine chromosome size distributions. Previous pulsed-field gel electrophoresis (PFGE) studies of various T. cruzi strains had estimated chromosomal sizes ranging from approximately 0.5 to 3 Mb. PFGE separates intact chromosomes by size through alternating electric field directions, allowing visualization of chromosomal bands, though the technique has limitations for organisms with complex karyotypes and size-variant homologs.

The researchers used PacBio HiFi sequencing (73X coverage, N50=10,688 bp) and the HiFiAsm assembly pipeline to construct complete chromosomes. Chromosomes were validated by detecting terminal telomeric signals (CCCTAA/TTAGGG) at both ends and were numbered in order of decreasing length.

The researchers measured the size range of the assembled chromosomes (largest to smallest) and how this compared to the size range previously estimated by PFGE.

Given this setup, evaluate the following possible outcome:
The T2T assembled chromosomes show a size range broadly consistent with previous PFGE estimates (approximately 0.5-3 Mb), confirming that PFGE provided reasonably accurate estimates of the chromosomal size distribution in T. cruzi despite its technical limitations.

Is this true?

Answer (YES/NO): YES